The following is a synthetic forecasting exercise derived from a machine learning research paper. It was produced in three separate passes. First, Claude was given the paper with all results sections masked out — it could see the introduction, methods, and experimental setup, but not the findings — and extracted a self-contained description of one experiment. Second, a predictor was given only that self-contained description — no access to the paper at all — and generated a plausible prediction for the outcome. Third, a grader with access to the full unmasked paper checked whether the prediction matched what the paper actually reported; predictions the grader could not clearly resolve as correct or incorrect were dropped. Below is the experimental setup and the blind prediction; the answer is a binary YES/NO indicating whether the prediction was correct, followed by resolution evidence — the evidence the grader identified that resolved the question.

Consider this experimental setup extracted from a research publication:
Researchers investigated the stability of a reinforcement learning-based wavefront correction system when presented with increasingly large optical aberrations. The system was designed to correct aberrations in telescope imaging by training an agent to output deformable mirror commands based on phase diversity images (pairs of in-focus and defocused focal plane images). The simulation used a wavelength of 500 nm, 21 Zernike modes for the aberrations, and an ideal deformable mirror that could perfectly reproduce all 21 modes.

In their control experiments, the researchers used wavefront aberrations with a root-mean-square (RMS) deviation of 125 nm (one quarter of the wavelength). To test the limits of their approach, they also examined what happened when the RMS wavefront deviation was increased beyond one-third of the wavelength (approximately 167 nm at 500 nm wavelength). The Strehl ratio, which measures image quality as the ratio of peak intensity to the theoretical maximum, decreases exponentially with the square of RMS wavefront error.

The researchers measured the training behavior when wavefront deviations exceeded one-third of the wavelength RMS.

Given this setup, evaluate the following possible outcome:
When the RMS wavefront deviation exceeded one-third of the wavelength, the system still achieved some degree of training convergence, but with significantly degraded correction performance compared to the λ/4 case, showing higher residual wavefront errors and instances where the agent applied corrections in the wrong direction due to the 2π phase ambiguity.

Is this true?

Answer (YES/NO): NO